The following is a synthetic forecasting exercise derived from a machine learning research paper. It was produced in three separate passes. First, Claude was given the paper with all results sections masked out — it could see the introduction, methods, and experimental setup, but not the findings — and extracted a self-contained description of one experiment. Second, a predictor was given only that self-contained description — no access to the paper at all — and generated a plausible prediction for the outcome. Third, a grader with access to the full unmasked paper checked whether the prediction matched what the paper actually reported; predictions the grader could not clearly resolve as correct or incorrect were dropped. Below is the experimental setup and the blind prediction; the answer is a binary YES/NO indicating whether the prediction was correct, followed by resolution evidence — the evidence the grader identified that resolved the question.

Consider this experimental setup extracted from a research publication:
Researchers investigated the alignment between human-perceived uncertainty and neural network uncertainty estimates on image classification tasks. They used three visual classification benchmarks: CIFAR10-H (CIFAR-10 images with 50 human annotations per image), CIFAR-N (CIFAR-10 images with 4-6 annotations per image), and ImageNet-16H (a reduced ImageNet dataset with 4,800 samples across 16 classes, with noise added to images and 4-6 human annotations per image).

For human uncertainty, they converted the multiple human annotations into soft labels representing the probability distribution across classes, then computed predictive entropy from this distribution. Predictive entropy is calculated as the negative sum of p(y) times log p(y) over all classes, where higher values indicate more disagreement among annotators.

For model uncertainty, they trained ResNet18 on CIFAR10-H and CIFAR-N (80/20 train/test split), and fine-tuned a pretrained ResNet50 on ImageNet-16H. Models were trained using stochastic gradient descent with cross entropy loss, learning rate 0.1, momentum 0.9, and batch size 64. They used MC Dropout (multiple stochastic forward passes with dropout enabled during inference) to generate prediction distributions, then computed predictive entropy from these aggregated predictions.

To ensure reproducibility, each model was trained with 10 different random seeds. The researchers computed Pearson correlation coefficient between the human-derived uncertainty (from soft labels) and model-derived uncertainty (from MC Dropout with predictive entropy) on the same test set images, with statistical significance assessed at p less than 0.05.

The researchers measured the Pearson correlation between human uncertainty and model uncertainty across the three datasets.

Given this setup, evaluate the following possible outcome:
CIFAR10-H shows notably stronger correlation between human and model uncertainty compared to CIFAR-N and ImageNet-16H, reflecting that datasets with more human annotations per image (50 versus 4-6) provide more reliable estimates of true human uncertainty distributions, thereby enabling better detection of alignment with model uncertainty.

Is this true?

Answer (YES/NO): NO